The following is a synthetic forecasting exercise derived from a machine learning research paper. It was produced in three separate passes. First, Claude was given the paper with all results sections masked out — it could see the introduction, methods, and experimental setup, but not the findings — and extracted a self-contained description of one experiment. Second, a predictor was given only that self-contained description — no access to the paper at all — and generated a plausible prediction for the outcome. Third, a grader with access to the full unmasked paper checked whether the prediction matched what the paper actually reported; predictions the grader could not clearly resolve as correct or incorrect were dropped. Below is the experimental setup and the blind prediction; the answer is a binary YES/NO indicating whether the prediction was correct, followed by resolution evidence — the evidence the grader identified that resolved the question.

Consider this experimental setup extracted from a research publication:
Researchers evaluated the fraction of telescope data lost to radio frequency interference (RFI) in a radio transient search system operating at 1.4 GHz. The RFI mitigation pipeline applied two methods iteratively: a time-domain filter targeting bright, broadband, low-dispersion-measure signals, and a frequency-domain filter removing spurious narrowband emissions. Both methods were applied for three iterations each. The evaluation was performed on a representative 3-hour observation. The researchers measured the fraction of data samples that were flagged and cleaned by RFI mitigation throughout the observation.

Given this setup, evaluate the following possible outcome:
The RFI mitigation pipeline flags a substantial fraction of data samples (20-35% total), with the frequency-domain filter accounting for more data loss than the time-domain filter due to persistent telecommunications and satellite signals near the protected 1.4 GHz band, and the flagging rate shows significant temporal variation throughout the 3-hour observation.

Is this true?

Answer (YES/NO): NO